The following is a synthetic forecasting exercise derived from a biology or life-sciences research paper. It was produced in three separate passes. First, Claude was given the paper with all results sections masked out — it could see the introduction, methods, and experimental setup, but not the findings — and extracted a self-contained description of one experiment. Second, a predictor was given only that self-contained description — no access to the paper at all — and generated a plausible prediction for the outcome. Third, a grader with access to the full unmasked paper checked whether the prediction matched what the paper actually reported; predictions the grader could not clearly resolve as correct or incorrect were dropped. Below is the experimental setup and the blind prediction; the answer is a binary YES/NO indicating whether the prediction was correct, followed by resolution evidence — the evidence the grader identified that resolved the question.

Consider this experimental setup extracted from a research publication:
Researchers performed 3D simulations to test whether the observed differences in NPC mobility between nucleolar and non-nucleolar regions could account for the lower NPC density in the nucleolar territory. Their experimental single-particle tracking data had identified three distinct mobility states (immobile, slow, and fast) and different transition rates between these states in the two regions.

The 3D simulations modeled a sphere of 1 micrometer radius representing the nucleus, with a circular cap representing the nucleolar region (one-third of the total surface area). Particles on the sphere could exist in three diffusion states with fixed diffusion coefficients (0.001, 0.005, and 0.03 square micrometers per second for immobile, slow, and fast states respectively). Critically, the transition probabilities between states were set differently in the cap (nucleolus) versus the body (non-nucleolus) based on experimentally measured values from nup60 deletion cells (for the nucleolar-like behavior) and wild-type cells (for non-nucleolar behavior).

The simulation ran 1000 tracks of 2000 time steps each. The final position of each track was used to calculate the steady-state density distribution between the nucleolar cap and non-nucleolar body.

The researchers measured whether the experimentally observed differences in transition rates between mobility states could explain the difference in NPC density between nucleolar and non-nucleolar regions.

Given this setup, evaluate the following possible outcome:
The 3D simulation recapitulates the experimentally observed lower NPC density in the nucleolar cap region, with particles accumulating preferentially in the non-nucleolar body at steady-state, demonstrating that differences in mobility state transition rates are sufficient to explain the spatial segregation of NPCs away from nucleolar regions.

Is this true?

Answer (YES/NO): YES